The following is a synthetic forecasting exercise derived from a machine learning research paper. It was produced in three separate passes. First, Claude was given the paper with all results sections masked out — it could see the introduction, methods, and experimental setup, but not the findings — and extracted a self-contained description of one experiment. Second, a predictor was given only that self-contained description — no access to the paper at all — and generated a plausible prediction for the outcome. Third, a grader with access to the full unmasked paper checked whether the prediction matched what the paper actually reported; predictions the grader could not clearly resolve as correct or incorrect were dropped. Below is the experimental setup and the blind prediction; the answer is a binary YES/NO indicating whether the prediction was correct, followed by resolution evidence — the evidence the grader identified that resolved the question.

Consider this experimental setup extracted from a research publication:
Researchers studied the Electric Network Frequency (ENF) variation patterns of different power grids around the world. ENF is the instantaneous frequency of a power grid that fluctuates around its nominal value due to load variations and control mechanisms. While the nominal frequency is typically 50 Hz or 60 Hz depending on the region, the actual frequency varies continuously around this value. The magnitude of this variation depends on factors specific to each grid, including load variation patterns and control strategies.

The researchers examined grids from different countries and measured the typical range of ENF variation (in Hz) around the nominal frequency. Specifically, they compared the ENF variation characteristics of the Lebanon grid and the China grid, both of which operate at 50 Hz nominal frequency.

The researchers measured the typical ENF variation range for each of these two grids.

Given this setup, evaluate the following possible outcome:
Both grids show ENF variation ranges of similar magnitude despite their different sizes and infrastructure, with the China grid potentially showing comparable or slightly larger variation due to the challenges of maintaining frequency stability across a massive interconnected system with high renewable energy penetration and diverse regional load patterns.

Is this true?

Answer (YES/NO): NO